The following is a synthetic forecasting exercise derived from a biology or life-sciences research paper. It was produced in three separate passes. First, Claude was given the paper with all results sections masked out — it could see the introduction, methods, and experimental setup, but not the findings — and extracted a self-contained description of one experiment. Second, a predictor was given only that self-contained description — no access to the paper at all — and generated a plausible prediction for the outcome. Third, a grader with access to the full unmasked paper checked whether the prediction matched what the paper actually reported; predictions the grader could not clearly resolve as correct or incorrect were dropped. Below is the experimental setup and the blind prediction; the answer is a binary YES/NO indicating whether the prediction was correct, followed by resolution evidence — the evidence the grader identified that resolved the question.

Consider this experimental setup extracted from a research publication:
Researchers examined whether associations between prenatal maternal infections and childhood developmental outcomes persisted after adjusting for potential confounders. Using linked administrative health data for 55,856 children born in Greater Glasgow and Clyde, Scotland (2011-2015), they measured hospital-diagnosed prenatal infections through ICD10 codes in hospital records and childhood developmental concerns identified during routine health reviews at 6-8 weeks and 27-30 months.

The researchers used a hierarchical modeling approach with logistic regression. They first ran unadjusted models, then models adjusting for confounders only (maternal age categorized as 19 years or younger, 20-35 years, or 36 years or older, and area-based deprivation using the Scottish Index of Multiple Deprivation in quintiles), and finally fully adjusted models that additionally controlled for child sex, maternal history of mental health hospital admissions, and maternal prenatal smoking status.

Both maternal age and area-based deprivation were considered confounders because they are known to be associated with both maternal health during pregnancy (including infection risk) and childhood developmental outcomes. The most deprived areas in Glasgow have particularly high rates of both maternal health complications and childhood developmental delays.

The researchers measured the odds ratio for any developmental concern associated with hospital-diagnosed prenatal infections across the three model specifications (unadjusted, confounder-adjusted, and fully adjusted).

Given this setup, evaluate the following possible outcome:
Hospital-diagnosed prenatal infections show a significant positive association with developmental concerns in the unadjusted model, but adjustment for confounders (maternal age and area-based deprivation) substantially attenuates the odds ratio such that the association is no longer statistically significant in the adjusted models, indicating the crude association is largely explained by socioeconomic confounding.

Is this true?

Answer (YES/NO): NO